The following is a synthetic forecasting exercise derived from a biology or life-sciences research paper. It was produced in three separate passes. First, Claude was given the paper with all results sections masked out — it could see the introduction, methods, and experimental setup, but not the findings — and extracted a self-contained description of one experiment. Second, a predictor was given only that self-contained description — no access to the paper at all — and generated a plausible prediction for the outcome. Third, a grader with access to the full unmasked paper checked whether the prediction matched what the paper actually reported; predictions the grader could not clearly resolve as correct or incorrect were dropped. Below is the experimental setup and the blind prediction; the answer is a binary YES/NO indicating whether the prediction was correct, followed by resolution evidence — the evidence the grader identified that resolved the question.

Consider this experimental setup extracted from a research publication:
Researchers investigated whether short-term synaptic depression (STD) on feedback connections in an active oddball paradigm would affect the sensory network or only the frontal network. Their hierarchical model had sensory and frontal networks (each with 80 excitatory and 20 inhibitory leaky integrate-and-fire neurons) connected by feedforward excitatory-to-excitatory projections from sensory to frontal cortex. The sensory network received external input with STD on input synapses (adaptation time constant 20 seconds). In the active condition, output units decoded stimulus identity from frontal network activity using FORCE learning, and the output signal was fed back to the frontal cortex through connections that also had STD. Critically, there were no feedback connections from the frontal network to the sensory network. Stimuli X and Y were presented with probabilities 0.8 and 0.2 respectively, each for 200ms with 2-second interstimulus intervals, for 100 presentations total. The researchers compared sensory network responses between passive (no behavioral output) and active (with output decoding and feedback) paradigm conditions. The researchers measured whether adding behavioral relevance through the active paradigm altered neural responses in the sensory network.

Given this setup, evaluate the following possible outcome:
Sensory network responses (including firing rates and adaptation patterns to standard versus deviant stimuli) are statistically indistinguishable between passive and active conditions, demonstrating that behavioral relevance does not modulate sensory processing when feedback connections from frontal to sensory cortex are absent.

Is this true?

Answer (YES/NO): YES